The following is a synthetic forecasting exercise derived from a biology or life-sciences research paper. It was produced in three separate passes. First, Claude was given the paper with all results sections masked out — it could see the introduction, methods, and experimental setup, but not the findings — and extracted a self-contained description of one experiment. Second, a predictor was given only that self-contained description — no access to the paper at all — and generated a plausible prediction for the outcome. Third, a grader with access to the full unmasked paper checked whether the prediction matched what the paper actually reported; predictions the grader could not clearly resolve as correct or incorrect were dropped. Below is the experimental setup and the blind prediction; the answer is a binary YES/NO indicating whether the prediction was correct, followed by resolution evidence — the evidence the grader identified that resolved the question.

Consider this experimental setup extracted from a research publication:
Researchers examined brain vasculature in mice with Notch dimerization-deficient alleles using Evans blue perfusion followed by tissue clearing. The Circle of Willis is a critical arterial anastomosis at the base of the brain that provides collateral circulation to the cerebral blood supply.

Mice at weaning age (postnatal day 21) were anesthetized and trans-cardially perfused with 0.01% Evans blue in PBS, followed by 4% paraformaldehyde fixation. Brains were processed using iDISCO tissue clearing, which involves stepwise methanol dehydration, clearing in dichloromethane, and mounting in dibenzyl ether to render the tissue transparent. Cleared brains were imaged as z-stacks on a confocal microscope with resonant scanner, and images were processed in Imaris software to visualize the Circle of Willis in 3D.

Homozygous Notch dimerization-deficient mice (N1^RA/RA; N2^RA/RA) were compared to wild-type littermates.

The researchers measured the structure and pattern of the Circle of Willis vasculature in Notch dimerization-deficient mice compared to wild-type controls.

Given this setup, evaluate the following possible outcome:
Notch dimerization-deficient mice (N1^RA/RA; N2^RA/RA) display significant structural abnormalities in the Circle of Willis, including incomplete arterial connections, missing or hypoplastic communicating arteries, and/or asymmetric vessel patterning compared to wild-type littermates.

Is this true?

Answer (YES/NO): YES